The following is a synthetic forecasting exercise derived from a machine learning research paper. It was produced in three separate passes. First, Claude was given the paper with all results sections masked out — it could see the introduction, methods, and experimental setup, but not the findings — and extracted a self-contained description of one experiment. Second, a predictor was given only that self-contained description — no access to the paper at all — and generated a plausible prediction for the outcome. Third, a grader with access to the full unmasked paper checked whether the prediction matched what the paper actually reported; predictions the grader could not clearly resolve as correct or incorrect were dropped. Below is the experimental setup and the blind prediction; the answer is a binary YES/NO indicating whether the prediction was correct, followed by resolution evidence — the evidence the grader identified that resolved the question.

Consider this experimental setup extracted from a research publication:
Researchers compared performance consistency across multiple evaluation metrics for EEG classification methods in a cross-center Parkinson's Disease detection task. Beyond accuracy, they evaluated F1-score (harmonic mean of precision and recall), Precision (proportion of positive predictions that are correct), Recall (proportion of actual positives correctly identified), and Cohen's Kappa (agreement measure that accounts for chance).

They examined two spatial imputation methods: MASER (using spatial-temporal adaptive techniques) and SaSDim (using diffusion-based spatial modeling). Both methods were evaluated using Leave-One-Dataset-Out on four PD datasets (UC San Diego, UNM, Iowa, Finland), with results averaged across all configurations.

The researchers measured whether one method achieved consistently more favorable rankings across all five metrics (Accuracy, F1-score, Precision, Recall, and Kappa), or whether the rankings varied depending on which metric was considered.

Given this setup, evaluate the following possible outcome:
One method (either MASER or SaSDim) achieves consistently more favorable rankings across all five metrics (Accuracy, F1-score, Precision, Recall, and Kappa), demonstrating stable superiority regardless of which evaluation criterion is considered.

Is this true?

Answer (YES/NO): YES